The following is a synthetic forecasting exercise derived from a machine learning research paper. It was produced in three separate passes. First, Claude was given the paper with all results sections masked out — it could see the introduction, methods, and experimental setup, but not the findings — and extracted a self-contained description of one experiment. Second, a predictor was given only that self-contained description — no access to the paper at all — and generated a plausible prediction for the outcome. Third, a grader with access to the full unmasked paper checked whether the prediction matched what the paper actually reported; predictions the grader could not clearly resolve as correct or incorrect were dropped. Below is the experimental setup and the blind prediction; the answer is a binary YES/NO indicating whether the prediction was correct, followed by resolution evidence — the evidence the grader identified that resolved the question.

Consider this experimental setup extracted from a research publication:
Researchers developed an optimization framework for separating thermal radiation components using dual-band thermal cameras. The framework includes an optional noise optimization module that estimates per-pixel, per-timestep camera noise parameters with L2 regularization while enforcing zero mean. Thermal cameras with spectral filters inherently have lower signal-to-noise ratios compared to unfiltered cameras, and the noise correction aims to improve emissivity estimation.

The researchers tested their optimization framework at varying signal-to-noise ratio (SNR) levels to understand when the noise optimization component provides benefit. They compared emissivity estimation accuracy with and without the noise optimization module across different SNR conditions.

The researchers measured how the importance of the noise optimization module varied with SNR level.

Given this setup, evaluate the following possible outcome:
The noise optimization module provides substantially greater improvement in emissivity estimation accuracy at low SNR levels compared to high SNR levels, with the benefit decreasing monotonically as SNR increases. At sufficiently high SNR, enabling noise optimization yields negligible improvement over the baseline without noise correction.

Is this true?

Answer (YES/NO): YES